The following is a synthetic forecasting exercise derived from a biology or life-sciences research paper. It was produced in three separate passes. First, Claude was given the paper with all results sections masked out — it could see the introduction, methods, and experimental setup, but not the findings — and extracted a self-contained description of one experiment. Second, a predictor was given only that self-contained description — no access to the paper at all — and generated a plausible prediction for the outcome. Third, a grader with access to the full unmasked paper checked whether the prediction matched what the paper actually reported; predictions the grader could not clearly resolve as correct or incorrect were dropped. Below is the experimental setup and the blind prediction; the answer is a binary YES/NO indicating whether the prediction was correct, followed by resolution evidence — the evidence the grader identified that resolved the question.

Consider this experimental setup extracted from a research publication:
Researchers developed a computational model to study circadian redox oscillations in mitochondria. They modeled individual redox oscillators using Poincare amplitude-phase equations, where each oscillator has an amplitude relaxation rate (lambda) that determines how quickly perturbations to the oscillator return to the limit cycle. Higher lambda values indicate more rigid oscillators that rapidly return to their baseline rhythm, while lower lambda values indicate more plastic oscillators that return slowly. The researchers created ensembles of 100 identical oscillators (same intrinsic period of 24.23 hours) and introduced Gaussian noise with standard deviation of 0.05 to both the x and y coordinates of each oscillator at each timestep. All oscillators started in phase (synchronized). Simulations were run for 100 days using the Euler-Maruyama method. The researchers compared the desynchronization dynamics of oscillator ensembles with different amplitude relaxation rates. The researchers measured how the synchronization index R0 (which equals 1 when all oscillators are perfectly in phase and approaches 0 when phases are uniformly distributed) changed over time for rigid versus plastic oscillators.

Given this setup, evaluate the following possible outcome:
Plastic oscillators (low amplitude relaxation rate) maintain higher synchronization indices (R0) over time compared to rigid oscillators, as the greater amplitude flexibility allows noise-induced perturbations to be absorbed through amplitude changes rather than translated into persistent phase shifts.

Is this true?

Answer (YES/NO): NO